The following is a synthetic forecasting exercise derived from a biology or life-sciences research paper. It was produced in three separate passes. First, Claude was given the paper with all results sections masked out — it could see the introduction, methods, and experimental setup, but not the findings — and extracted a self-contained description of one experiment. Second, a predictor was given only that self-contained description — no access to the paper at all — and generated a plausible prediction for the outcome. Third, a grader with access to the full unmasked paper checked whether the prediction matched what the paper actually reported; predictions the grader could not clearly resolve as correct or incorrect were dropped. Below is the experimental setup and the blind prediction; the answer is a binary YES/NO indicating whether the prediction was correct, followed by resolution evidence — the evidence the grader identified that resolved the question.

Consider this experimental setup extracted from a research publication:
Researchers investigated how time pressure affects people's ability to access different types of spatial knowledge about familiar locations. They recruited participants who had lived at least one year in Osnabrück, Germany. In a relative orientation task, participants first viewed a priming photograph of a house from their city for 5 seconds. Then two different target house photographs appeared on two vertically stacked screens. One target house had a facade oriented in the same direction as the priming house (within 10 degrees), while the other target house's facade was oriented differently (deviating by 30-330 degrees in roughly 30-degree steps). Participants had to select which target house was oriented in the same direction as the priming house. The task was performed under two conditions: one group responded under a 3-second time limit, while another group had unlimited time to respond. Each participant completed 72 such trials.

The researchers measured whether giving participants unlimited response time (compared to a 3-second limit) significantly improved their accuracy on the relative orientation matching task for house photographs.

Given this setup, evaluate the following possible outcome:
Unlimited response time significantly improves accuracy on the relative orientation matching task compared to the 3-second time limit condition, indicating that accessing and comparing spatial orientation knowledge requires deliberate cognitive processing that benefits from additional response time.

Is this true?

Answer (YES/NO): NO